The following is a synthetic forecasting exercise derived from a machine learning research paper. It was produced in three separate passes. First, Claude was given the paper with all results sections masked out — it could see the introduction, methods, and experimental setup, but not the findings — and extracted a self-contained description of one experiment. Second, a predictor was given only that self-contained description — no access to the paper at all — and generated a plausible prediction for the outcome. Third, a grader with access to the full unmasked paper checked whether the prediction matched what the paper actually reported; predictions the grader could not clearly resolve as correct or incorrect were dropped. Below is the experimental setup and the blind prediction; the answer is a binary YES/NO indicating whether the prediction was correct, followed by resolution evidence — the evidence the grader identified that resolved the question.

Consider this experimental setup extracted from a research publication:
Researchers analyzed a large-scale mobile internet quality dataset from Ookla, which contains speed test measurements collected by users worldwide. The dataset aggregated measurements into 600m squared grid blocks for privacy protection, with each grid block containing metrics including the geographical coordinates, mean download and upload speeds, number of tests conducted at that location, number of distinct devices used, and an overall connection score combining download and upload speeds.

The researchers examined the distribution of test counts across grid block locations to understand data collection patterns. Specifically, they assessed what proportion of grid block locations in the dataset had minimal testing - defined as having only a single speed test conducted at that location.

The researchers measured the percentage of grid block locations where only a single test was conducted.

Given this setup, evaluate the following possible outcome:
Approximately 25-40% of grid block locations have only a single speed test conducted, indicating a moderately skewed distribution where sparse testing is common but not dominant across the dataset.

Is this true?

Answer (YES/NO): NO